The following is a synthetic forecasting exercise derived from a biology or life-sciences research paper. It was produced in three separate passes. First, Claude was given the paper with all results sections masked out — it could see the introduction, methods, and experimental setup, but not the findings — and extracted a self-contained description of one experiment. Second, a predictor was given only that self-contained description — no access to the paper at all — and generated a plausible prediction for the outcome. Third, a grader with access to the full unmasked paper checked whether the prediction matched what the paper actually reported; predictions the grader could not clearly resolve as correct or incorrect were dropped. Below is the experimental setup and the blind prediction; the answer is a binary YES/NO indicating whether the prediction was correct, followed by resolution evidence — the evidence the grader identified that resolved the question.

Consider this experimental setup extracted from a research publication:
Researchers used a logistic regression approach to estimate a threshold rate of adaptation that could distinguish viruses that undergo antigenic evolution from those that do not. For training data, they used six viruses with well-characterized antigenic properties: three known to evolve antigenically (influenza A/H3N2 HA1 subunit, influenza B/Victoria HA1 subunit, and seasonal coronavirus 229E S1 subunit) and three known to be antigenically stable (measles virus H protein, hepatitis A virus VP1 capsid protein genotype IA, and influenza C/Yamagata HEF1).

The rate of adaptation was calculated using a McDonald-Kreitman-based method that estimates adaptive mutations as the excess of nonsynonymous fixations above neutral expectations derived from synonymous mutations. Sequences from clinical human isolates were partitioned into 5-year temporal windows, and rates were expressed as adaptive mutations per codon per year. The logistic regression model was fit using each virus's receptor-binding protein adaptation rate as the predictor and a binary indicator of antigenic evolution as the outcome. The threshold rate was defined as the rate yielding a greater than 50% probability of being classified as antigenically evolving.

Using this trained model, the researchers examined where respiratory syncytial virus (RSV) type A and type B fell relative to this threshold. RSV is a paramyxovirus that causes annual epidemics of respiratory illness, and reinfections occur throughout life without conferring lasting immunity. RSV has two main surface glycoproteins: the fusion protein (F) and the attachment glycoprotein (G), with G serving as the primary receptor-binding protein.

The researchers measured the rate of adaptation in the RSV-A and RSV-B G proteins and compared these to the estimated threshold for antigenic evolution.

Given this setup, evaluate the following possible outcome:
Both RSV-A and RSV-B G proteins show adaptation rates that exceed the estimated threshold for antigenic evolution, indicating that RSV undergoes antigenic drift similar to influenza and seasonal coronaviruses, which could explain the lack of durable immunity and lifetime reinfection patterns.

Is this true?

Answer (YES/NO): YES